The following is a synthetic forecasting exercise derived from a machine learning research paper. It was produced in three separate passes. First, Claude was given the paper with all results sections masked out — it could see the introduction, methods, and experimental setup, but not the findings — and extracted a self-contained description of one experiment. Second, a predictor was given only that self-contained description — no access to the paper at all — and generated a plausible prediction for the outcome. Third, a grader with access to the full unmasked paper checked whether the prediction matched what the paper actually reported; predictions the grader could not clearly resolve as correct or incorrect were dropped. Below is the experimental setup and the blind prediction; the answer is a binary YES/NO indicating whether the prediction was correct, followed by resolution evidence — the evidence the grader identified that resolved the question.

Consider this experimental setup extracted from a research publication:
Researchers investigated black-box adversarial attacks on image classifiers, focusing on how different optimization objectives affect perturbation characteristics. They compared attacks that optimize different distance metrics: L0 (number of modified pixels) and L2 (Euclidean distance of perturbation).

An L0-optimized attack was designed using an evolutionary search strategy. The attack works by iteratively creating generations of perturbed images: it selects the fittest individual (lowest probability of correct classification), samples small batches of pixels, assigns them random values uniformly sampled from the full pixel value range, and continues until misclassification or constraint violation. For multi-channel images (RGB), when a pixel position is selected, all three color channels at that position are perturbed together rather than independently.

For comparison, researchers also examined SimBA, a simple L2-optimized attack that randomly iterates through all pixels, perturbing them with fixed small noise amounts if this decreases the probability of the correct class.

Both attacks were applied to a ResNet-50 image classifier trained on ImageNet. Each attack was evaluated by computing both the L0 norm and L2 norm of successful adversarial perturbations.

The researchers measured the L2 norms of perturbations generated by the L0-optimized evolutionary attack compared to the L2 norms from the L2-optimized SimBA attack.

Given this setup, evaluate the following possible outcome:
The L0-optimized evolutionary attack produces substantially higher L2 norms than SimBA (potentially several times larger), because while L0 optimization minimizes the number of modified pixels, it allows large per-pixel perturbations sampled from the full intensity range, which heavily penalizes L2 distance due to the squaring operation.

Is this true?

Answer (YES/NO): NO